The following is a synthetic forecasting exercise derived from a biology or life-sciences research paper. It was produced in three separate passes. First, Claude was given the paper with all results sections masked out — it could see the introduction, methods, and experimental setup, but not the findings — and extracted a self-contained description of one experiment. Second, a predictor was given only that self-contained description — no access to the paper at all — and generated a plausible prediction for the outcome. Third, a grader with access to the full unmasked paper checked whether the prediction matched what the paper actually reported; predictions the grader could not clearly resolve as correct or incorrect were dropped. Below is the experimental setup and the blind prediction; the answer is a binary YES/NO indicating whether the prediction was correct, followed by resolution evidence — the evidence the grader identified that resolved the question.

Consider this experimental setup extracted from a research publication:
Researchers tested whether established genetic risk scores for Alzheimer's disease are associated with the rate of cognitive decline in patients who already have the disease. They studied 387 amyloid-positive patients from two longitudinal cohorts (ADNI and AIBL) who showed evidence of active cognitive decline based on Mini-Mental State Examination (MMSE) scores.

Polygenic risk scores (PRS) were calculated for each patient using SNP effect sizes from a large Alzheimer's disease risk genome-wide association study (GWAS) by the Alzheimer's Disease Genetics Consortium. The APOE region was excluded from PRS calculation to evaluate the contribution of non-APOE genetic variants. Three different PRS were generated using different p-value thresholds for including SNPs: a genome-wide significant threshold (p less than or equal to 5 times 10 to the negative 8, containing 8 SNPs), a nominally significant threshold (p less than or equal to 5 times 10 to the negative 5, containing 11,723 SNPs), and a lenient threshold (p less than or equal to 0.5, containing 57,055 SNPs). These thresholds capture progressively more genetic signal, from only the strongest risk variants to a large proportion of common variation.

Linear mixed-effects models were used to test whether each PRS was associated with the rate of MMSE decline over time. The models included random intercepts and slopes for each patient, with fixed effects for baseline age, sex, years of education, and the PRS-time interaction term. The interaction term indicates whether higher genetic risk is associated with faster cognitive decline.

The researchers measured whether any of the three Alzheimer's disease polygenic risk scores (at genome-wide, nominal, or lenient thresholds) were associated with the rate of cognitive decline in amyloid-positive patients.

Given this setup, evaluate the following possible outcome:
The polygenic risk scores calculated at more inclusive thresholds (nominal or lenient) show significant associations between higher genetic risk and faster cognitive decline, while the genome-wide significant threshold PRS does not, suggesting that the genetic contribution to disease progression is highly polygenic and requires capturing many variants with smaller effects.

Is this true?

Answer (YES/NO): NO